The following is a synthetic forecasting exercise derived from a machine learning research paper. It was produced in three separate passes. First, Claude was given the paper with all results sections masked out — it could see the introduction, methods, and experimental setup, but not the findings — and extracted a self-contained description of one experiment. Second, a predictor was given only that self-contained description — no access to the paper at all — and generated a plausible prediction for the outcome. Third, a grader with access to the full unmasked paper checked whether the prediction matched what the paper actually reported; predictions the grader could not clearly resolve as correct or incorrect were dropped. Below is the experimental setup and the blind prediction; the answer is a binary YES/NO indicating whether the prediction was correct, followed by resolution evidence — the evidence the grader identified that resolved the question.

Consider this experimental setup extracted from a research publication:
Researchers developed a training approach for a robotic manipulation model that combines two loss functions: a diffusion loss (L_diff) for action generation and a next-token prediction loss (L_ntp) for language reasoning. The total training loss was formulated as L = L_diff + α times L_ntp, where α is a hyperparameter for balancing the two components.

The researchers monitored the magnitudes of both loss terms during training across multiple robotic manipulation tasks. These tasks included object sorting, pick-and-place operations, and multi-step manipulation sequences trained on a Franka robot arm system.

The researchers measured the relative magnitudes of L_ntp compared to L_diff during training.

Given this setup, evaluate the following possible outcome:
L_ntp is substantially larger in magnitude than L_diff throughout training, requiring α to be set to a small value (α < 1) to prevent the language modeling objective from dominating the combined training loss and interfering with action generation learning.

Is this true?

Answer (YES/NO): NO